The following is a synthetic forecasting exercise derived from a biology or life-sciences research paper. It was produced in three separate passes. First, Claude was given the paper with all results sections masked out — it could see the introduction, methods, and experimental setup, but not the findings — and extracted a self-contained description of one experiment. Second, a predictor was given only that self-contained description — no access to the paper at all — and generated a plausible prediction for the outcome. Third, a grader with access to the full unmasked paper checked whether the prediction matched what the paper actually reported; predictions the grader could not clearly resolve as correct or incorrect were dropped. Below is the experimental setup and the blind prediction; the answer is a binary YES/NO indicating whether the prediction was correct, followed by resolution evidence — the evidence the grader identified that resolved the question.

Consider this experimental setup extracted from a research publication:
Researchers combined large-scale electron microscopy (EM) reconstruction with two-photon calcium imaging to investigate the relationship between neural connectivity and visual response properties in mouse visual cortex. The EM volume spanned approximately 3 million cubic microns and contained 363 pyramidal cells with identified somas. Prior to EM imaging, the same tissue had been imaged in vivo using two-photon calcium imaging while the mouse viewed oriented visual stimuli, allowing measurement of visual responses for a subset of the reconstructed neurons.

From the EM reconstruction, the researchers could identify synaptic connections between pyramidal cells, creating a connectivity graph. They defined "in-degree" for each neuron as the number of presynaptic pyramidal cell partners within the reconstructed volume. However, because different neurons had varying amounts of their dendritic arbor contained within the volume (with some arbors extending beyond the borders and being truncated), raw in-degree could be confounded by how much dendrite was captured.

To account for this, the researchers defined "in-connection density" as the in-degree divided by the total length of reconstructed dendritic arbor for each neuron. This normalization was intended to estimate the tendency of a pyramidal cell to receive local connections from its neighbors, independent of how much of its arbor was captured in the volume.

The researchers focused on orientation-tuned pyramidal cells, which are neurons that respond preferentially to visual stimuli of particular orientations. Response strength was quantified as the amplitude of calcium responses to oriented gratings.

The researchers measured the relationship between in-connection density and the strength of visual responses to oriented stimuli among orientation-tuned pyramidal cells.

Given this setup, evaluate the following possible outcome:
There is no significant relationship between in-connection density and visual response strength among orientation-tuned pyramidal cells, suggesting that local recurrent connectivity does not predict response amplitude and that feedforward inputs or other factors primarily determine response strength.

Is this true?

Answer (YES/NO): NO